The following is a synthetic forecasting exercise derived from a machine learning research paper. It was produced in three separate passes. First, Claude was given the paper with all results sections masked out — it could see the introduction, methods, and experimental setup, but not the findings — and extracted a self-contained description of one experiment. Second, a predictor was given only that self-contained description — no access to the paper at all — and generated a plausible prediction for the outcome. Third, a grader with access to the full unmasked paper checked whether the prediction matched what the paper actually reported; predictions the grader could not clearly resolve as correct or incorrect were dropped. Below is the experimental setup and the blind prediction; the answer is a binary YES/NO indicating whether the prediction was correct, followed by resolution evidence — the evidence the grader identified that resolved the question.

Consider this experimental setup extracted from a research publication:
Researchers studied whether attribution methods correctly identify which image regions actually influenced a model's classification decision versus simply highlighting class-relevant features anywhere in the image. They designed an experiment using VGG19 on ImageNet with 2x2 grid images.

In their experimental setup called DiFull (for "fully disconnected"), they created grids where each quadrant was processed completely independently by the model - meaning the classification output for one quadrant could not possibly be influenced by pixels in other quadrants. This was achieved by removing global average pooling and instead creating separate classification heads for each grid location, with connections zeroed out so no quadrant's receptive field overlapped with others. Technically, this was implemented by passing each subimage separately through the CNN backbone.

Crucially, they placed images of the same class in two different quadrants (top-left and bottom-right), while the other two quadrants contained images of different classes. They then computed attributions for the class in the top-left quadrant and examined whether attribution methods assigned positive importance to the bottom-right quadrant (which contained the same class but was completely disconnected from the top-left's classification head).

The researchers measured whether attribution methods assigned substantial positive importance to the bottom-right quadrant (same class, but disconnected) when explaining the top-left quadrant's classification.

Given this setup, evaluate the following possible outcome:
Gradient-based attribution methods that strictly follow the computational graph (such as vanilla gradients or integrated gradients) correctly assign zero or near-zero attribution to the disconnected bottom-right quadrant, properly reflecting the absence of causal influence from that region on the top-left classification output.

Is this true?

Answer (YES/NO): YES